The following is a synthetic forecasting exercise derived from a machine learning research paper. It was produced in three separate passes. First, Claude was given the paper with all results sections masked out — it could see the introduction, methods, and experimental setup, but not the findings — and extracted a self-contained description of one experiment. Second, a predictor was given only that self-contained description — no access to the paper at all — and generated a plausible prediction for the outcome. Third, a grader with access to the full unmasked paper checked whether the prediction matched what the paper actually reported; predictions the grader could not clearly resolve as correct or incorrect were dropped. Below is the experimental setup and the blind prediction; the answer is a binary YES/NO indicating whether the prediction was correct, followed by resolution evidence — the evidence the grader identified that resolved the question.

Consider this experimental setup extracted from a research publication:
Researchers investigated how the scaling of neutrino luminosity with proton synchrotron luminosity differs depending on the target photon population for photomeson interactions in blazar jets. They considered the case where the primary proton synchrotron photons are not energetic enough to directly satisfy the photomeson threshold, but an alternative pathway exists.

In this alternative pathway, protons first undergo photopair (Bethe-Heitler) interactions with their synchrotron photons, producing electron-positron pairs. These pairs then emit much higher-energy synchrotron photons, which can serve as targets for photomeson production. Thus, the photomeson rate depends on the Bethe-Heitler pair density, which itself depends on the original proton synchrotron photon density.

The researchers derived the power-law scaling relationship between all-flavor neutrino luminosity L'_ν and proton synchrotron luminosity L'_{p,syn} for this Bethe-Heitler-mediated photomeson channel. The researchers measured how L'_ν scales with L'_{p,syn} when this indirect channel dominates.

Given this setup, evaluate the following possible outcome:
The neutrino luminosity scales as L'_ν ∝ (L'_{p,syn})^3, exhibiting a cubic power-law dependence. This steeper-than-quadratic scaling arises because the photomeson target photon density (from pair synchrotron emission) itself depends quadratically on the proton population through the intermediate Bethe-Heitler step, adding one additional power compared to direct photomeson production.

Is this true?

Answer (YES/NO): YES